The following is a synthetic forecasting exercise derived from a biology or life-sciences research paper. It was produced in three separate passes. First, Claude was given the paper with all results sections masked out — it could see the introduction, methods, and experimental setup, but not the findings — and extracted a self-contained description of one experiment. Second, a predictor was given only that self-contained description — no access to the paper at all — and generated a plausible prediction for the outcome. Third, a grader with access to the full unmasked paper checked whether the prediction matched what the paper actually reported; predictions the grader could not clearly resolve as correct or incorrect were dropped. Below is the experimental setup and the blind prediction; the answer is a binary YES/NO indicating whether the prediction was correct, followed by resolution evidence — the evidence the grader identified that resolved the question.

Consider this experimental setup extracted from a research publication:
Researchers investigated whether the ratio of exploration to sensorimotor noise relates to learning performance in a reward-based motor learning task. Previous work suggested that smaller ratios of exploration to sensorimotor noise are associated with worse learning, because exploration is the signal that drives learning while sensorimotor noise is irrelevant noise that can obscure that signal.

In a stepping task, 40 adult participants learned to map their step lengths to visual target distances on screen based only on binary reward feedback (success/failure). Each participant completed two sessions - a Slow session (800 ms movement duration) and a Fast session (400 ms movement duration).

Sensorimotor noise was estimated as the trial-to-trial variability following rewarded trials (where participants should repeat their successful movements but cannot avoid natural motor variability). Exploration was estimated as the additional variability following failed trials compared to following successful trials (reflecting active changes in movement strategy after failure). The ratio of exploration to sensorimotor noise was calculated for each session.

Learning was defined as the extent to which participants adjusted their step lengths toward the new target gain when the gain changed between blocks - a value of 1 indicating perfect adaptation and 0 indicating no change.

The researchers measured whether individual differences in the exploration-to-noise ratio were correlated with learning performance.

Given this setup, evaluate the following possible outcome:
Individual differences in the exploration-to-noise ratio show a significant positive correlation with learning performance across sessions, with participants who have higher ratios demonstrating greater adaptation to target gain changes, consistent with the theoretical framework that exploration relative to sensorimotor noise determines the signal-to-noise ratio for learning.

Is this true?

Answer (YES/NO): NO